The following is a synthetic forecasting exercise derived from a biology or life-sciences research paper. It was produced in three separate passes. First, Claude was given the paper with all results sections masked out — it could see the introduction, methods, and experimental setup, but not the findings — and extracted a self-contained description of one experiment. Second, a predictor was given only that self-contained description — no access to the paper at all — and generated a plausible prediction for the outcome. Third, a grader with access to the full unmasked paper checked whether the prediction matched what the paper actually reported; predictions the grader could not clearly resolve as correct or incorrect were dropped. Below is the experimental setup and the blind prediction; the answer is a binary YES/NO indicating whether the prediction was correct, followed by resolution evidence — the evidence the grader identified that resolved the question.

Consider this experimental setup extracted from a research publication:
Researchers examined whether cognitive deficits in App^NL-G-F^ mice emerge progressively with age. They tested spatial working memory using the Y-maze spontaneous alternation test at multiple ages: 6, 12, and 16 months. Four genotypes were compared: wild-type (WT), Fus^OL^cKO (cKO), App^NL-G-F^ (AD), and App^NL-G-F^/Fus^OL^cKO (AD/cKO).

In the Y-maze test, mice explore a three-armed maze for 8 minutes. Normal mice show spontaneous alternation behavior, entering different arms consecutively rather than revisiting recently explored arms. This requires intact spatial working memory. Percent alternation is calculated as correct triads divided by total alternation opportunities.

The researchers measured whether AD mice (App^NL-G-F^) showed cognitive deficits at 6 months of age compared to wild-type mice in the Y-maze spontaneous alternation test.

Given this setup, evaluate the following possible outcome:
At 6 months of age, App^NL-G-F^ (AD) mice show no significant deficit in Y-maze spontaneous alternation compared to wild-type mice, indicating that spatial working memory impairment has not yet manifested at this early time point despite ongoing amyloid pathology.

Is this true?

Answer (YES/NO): YES